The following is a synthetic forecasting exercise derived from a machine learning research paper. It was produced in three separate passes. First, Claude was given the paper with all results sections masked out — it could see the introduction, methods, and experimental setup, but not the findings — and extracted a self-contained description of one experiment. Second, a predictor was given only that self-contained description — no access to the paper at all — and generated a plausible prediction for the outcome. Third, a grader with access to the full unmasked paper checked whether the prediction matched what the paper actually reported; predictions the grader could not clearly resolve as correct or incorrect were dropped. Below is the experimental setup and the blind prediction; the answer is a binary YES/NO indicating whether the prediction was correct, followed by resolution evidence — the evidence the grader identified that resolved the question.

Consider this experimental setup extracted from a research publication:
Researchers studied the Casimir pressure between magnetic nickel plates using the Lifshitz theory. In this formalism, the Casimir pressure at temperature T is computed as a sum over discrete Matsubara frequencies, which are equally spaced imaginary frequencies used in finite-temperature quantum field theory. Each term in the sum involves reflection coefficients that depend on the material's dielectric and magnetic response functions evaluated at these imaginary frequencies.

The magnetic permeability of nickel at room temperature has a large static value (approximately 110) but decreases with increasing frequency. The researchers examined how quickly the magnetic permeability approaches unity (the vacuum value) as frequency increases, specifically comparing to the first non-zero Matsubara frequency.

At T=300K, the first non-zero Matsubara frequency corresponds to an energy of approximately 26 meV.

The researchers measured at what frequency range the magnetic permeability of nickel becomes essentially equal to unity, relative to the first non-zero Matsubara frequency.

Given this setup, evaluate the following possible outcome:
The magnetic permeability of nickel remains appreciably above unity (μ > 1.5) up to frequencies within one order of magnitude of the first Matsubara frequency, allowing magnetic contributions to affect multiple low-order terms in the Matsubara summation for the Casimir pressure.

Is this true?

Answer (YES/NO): NO